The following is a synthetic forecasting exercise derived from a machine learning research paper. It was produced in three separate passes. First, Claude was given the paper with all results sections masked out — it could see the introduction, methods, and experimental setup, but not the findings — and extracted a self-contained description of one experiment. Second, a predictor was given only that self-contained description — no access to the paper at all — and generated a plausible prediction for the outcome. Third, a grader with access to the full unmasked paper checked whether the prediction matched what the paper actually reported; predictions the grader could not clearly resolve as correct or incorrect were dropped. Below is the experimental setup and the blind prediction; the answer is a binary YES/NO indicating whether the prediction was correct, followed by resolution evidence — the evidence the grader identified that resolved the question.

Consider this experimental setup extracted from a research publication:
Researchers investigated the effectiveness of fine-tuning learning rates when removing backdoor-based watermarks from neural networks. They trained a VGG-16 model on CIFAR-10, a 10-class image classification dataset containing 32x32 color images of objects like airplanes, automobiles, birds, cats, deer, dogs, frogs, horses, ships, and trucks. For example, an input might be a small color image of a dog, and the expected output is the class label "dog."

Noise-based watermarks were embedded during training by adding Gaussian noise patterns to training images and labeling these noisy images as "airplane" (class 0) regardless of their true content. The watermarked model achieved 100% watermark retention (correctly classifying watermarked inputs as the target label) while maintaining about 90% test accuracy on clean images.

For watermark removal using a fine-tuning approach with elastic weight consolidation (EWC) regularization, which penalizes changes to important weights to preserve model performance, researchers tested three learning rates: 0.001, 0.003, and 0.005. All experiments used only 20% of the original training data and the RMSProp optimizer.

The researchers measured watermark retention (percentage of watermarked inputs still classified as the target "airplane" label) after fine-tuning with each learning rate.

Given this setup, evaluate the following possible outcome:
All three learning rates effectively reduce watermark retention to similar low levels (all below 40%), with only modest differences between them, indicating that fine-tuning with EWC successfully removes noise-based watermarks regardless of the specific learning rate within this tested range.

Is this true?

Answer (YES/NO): NO